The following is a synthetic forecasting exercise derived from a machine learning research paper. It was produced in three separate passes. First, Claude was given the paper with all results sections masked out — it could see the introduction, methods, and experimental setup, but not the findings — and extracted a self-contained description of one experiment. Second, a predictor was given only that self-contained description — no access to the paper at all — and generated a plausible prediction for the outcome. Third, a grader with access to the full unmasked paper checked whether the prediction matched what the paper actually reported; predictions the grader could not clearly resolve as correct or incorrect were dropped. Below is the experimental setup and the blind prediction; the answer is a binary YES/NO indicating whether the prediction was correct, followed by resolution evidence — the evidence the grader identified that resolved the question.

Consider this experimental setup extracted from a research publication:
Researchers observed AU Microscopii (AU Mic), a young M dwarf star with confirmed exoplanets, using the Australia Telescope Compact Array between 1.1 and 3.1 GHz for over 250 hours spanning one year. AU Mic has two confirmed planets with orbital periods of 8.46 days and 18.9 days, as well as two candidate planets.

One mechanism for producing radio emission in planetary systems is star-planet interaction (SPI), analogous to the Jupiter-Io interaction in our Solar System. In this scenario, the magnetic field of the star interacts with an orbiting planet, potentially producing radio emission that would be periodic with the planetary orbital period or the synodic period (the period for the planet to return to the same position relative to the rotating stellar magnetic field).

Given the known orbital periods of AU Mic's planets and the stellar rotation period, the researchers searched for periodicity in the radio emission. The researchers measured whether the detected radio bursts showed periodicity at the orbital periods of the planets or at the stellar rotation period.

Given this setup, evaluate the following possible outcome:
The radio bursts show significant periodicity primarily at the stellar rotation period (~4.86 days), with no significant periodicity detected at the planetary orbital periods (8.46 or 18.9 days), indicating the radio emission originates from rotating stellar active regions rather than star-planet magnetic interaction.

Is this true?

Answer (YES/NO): YES